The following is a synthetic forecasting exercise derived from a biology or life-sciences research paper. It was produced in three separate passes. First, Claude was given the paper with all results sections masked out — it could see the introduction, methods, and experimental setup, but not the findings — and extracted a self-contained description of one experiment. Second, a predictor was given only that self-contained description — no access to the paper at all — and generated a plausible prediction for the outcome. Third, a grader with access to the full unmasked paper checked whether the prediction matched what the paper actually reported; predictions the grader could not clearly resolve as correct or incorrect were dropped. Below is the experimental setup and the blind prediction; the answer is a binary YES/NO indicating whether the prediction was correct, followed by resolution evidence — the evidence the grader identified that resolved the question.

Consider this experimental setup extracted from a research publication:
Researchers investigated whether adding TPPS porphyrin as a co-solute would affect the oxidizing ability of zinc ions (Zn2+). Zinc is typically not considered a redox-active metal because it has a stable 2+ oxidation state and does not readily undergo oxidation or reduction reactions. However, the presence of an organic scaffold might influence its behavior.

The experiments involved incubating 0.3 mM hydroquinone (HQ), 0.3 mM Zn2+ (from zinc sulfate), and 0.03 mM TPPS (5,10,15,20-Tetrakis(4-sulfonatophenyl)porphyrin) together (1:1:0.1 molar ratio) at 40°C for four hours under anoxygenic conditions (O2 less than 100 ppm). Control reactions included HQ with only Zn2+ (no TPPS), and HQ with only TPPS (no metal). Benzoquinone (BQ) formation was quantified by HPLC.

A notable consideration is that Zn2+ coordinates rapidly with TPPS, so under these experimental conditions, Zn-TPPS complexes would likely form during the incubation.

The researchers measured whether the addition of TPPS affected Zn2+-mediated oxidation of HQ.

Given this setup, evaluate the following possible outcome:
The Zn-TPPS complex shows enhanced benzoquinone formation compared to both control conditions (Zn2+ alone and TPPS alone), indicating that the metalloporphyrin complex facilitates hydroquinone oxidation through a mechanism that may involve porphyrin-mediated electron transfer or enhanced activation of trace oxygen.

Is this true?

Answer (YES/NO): NO